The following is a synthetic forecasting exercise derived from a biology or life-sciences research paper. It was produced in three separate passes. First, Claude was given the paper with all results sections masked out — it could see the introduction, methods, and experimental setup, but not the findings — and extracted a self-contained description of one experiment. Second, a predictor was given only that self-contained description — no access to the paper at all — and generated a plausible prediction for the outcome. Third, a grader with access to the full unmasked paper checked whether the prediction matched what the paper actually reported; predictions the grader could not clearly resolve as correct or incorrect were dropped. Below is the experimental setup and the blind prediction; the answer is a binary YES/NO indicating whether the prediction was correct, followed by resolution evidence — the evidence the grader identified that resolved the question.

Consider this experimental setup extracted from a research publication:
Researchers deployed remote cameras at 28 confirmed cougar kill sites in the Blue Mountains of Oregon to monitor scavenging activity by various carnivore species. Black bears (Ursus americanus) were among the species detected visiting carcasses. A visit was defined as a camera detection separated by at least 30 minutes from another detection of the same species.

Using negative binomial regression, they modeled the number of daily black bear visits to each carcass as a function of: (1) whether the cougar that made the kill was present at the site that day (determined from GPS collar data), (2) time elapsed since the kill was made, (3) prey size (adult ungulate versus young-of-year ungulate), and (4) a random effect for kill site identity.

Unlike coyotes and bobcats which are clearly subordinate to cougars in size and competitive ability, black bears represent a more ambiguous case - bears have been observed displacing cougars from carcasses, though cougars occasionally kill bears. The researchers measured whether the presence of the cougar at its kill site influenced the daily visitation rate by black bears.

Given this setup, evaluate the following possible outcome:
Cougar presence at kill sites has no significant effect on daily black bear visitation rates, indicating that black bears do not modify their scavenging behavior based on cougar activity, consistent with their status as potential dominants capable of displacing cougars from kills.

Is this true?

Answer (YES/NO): YES